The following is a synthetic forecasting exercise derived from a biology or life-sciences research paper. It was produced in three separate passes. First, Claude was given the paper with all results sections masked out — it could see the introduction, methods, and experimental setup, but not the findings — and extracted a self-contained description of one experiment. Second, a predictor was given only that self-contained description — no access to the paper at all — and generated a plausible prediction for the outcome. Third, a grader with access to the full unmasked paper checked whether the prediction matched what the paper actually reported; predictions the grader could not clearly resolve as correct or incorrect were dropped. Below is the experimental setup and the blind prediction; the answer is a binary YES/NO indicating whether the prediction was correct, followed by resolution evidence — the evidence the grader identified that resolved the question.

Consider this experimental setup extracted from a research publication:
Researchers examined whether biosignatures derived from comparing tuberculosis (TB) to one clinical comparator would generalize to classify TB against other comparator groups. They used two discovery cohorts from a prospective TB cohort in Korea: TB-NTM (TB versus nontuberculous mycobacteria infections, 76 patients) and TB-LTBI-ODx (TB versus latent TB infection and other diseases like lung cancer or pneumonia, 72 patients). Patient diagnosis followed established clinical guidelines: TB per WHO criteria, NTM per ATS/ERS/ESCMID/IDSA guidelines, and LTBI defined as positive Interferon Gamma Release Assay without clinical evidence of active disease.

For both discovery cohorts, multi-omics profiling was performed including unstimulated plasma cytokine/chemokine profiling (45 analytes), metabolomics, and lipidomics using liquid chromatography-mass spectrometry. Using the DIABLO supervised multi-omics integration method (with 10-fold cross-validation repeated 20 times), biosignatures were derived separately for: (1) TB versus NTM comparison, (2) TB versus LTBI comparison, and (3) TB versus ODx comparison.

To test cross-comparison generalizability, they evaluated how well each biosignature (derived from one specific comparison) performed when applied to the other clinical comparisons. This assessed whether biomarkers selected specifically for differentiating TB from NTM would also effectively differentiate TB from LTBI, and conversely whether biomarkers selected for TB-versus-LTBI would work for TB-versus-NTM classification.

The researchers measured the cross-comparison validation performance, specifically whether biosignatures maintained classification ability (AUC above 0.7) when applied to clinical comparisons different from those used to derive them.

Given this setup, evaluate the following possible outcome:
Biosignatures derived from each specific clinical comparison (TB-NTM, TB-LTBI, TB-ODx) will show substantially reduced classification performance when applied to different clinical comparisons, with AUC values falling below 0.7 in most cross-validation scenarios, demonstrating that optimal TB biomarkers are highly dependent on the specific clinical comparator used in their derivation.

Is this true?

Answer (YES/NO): NO